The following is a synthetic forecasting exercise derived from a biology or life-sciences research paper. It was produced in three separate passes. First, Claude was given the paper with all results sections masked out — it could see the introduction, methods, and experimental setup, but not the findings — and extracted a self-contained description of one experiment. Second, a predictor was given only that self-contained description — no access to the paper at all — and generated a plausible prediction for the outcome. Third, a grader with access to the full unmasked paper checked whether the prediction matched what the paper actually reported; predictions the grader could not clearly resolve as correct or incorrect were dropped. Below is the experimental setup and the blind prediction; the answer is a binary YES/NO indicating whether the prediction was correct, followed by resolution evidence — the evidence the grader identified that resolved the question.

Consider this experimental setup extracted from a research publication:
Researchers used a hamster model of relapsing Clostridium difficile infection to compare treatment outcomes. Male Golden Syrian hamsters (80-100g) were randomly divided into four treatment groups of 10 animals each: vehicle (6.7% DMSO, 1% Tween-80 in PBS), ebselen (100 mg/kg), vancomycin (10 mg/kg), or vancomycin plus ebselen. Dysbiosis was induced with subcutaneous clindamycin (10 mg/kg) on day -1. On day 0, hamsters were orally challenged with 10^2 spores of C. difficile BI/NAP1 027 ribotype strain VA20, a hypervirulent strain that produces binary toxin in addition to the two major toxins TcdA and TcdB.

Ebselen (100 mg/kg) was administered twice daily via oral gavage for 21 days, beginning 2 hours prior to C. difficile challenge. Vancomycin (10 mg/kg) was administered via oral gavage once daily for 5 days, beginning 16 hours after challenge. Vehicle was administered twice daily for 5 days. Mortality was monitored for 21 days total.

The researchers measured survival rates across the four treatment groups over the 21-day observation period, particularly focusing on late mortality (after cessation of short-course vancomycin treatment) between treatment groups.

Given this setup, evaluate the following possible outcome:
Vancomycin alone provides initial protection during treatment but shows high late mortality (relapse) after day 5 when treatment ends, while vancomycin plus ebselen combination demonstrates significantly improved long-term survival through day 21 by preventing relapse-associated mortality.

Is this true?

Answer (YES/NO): NO